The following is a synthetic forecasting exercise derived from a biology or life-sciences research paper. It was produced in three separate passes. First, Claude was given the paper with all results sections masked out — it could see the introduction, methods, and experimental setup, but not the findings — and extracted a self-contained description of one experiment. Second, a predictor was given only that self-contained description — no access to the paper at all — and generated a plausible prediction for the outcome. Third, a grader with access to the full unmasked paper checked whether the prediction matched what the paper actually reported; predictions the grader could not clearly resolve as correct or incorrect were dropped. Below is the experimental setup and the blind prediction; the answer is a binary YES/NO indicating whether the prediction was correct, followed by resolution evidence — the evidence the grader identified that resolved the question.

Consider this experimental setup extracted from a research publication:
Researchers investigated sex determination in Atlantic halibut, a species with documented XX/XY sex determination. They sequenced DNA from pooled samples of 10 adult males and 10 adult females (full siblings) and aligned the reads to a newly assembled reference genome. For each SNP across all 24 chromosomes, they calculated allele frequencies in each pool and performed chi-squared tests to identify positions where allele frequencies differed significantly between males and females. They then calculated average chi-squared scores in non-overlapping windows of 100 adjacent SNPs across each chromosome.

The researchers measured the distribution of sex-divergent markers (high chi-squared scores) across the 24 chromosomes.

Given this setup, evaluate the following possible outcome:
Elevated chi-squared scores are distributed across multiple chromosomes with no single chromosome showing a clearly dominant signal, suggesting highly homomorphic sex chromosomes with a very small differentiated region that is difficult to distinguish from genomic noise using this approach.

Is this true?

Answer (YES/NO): NO